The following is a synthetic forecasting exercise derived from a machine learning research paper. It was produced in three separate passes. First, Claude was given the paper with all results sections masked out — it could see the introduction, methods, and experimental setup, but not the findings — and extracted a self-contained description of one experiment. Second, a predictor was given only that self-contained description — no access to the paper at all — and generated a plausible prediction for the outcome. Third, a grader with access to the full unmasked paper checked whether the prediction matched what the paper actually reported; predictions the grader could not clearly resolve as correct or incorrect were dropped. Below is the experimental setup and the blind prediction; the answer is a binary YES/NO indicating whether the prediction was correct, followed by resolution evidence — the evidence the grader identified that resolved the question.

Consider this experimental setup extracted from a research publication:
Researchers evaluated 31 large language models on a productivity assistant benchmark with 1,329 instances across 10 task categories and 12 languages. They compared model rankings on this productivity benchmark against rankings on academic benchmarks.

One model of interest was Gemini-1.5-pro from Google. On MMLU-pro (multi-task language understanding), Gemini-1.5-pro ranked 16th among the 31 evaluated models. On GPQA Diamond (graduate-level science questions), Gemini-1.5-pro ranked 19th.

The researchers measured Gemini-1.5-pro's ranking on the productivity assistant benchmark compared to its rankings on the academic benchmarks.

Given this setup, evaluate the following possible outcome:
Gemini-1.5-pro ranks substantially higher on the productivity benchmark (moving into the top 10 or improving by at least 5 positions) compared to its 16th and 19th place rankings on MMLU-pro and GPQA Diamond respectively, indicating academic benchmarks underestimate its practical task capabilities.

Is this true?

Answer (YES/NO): YES